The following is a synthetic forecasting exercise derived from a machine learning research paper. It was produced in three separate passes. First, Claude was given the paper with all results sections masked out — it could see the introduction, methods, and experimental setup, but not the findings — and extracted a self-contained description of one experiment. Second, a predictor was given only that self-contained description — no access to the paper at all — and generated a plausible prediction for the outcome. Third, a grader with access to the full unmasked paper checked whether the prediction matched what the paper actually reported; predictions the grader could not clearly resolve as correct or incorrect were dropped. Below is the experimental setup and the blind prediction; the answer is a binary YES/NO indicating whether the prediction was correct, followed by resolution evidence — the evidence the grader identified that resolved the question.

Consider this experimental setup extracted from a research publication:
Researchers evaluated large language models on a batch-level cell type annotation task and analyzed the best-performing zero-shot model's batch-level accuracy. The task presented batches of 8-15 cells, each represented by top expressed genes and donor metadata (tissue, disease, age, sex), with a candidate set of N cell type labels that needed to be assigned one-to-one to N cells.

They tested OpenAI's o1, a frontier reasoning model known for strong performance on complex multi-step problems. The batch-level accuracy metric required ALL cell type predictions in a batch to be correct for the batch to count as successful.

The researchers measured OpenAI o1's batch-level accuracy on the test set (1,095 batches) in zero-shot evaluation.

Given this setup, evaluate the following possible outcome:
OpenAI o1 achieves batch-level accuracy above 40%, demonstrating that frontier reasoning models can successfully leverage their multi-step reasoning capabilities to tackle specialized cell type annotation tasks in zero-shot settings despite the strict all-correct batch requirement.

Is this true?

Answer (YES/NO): NO